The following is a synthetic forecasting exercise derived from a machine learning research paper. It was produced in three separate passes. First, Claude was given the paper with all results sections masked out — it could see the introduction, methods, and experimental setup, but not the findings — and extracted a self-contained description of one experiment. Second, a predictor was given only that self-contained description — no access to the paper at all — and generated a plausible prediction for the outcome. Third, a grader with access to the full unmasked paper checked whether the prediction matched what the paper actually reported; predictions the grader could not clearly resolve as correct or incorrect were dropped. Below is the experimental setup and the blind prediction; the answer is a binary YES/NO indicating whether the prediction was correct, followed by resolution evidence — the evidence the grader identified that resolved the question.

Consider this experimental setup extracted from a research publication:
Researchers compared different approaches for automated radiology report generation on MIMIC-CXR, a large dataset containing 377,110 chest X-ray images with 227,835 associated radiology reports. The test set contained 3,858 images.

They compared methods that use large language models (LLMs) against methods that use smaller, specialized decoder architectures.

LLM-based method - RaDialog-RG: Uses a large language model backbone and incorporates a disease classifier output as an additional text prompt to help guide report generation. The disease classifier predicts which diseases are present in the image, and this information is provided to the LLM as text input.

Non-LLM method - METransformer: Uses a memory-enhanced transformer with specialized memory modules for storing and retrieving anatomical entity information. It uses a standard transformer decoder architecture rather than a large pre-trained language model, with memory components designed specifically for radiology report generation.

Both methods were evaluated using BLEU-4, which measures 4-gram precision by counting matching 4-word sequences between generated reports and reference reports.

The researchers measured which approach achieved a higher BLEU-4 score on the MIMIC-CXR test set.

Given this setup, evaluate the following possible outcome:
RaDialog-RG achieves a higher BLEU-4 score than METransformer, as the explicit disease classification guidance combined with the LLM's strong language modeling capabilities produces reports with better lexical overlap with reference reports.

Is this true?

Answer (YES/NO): NO